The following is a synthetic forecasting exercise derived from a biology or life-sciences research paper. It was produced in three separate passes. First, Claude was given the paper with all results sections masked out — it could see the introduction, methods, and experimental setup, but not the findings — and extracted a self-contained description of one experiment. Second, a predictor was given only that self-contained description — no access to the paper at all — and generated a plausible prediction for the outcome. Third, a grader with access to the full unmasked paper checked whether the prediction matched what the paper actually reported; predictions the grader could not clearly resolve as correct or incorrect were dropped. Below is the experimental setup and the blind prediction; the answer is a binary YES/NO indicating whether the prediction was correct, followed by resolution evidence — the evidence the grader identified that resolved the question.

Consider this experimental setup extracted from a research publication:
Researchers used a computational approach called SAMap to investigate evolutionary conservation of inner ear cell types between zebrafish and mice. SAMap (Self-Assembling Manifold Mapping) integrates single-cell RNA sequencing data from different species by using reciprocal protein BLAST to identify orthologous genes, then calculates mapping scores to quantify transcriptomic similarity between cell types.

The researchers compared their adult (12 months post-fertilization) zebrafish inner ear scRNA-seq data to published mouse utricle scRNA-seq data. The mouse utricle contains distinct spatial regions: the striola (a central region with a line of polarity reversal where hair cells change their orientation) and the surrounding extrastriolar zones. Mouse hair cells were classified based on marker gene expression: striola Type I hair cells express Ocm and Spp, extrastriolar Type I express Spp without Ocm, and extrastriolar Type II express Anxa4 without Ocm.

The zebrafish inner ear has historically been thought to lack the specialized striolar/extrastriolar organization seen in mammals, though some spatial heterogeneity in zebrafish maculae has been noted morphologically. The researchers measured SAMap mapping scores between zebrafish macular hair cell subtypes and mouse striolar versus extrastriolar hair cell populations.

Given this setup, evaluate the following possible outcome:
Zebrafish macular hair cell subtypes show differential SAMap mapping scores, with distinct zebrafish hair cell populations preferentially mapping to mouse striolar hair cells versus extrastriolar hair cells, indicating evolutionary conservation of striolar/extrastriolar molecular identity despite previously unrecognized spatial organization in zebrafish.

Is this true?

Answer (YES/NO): YES